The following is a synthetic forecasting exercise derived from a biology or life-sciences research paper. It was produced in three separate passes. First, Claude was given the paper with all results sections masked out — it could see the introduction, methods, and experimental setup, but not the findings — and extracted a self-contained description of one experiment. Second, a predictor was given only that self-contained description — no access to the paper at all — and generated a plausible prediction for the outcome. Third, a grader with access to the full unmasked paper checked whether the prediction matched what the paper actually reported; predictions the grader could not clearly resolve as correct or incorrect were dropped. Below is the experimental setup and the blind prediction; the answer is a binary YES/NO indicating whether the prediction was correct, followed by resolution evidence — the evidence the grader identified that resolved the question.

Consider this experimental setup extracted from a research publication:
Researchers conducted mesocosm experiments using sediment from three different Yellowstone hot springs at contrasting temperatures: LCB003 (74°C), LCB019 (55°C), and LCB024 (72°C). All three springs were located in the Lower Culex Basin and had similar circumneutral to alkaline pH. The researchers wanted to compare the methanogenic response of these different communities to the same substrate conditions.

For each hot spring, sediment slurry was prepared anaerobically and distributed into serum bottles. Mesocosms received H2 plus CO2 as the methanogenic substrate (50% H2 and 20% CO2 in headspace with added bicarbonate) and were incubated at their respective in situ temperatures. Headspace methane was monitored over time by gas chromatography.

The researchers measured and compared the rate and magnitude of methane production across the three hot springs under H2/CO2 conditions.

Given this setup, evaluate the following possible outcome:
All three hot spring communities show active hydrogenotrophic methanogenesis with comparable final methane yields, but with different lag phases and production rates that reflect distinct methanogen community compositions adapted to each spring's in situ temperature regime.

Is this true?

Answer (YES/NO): NO